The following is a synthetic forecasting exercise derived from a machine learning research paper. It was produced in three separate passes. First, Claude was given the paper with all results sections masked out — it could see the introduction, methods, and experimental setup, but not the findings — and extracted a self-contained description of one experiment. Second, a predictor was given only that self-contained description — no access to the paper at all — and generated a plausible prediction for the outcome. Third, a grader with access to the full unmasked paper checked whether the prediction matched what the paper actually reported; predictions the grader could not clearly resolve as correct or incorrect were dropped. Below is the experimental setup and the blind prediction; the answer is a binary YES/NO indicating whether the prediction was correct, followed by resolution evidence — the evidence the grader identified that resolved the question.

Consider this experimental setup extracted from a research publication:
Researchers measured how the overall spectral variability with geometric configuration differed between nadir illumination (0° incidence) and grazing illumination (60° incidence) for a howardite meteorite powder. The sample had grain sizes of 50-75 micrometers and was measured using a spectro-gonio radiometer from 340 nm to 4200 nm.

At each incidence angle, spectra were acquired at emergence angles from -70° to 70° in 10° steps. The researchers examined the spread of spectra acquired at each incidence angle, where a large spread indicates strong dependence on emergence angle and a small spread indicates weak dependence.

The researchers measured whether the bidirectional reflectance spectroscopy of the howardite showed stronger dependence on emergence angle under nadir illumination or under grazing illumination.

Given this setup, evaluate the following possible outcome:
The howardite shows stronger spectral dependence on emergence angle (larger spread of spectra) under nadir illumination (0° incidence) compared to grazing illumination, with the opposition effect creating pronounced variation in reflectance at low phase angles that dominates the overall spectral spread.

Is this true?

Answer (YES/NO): NO